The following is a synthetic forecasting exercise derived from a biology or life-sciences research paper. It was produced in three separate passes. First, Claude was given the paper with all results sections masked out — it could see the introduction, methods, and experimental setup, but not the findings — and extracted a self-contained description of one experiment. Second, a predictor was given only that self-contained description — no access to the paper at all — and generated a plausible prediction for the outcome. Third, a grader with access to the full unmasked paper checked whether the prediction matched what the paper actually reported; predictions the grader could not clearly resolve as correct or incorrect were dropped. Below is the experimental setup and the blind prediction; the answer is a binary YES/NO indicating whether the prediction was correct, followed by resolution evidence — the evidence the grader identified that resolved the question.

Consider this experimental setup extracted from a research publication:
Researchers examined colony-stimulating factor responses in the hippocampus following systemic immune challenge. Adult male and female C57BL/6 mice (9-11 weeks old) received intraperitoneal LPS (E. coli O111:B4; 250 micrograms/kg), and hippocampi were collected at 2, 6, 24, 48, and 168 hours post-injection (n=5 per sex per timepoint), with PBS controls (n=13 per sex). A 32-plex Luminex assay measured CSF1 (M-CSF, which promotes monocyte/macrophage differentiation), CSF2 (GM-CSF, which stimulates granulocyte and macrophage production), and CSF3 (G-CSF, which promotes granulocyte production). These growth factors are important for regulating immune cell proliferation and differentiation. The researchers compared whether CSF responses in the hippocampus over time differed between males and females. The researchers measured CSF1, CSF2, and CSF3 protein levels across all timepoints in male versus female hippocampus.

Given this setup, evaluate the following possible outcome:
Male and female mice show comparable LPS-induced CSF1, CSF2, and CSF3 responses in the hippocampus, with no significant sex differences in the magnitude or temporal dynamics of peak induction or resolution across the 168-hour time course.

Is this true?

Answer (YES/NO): NO